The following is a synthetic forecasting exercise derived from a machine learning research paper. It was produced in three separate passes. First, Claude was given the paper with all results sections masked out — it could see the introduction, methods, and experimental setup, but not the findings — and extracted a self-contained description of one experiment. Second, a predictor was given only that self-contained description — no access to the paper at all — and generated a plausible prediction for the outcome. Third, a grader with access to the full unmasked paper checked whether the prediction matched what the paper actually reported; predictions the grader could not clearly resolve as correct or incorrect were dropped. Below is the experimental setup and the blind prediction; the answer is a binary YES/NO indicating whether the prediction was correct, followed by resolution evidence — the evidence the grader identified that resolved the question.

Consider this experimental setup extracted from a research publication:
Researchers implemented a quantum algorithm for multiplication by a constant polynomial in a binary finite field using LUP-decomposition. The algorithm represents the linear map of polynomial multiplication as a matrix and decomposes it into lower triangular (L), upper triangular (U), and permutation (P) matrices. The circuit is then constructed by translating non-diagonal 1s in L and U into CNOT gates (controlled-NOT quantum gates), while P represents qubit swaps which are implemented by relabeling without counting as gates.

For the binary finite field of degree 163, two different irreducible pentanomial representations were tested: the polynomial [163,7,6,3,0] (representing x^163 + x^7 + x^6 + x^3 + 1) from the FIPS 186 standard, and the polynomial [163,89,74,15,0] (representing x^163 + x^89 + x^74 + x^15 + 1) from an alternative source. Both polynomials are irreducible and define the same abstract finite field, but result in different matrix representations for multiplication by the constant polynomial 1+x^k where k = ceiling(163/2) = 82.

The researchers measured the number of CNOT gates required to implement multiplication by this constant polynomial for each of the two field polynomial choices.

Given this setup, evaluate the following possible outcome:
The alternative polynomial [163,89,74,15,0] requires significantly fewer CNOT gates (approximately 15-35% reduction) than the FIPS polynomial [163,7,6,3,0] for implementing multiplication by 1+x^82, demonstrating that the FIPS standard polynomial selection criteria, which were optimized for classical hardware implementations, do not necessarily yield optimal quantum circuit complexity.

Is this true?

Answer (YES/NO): NO